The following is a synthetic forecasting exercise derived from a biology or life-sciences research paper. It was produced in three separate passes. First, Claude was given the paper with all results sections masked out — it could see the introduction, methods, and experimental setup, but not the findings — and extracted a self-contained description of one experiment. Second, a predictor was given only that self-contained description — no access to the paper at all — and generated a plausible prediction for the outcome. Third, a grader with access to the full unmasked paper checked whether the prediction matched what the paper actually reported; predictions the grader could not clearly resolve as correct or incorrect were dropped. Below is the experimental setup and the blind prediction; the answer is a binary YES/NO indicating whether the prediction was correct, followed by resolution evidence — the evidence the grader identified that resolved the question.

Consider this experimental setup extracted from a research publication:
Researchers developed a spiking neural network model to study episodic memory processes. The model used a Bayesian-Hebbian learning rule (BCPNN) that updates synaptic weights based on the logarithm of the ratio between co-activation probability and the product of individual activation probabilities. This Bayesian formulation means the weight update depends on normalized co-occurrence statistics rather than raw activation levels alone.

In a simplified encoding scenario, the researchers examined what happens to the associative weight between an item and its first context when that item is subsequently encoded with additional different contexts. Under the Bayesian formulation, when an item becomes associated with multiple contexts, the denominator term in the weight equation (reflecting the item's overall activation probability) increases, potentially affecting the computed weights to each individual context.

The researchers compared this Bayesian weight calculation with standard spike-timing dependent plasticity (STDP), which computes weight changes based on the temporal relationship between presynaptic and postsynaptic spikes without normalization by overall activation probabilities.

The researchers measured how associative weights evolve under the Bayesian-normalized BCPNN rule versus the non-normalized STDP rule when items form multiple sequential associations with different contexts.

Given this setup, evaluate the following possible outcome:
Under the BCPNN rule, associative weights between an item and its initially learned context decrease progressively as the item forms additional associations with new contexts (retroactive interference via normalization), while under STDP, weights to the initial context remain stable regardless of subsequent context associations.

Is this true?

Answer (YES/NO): YES